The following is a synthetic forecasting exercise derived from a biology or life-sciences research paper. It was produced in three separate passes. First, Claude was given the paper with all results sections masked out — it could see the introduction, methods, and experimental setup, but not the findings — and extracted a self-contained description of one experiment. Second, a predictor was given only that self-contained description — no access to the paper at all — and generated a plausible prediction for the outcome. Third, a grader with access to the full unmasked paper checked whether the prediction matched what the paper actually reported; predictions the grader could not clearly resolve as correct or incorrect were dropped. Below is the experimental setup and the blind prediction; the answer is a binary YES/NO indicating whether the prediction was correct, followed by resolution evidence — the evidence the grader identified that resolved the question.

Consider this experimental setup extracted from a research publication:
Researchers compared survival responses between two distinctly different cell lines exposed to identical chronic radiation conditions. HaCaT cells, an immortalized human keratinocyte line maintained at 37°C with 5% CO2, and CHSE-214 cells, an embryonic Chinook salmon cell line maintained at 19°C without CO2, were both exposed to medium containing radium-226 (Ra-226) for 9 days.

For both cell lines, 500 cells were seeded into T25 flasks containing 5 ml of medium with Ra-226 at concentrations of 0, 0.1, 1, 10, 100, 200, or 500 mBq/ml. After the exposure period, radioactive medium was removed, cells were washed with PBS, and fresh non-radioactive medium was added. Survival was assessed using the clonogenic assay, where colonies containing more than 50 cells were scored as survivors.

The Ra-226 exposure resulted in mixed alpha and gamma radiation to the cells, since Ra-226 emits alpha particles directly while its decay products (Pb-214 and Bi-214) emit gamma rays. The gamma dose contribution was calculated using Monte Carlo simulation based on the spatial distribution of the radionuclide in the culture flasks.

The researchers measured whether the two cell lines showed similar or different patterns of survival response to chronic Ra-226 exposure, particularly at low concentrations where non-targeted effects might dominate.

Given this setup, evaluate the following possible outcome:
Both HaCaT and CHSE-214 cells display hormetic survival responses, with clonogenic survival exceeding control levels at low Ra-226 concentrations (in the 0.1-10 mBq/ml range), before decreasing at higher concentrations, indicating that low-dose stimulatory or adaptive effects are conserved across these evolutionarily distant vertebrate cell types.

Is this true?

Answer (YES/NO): NO